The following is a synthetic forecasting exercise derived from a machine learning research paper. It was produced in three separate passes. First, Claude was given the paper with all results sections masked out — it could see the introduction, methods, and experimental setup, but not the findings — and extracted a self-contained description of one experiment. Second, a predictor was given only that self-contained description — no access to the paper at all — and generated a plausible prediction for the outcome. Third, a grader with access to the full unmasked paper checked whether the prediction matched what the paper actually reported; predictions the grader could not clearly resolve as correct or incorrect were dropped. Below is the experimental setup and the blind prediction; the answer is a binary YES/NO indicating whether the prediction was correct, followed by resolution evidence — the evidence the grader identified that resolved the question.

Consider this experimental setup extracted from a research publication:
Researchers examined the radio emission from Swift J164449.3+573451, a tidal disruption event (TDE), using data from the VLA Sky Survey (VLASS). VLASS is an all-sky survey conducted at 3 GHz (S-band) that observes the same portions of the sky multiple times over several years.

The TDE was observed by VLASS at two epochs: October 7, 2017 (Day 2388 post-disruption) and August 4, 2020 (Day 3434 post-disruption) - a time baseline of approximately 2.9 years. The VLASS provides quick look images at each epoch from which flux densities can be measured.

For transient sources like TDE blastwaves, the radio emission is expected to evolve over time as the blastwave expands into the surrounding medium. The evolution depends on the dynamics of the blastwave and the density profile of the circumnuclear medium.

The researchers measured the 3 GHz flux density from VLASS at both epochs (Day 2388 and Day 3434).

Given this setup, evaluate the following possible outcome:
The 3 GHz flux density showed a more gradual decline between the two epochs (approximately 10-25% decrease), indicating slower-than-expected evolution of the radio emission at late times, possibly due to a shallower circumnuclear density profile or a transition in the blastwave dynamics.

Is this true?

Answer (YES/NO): NO